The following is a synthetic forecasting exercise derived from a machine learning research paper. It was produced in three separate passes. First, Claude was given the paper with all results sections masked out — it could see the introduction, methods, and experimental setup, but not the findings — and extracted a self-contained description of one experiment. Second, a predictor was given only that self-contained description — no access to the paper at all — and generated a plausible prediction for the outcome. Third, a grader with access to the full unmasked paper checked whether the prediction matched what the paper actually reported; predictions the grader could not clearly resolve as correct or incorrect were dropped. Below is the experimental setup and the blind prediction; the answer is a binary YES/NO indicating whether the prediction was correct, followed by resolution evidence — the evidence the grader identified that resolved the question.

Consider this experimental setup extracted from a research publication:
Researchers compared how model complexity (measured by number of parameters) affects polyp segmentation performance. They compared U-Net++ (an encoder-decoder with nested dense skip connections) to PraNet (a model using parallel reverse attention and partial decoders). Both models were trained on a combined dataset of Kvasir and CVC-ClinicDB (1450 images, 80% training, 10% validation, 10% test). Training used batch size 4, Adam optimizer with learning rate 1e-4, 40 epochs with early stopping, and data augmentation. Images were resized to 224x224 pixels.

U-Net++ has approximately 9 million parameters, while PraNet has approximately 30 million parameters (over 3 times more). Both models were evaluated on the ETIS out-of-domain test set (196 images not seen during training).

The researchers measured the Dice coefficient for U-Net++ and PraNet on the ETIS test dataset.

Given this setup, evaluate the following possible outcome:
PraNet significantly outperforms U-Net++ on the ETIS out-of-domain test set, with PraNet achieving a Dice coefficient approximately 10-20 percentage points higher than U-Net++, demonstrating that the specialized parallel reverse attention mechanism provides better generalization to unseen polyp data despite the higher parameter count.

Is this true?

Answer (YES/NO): NO